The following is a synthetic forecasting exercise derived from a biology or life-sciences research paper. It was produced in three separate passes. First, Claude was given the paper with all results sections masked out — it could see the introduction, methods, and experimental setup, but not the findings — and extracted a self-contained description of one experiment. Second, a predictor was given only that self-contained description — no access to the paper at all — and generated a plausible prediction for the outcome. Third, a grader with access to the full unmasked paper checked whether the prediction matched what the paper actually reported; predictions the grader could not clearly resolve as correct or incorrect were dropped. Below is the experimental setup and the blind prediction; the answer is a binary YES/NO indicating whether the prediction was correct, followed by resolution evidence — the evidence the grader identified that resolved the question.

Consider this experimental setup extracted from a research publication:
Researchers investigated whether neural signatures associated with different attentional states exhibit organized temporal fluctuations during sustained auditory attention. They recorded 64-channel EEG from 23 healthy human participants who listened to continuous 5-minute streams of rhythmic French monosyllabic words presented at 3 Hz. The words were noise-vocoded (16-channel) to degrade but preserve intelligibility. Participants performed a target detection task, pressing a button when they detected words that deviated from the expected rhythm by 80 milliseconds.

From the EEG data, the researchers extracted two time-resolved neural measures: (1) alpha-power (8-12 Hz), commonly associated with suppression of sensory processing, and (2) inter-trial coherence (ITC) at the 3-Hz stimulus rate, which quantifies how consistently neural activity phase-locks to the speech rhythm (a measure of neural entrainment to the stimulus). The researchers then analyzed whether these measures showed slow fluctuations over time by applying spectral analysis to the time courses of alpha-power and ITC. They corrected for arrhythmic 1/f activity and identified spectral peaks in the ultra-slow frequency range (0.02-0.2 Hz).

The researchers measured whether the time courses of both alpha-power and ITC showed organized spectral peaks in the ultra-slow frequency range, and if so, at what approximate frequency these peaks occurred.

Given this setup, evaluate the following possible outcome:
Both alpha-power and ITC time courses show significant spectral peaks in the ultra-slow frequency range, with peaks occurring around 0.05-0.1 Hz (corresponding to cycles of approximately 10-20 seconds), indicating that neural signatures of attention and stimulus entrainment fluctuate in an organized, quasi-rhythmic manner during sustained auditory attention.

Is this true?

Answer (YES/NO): YES